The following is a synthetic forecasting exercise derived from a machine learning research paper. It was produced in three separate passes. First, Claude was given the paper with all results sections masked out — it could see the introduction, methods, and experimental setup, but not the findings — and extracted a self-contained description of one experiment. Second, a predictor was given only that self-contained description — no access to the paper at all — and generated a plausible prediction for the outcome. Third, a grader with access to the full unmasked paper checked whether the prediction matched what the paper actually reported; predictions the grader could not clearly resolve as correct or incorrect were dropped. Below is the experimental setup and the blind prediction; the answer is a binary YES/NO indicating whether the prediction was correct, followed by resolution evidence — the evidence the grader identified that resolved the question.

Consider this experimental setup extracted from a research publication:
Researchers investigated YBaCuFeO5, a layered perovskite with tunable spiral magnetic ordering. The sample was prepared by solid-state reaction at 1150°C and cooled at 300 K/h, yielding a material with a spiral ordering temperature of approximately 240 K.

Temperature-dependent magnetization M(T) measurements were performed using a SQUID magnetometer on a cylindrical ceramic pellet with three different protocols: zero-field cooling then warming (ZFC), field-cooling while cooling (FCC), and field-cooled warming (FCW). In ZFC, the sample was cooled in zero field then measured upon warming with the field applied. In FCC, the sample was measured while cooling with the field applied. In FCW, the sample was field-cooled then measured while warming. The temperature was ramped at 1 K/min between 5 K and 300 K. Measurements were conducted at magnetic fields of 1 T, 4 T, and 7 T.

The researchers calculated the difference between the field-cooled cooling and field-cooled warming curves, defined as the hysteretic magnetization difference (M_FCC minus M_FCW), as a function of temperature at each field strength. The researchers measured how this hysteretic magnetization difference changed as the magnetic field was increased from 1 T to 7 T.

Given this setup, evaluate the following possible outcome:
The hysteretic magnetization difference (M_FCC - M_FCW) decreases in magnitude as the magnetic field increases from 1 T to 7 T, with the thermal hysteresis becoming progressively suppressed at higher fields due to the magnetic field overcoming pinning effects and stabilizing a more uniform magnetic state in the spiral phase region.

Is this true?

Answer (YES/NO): NO